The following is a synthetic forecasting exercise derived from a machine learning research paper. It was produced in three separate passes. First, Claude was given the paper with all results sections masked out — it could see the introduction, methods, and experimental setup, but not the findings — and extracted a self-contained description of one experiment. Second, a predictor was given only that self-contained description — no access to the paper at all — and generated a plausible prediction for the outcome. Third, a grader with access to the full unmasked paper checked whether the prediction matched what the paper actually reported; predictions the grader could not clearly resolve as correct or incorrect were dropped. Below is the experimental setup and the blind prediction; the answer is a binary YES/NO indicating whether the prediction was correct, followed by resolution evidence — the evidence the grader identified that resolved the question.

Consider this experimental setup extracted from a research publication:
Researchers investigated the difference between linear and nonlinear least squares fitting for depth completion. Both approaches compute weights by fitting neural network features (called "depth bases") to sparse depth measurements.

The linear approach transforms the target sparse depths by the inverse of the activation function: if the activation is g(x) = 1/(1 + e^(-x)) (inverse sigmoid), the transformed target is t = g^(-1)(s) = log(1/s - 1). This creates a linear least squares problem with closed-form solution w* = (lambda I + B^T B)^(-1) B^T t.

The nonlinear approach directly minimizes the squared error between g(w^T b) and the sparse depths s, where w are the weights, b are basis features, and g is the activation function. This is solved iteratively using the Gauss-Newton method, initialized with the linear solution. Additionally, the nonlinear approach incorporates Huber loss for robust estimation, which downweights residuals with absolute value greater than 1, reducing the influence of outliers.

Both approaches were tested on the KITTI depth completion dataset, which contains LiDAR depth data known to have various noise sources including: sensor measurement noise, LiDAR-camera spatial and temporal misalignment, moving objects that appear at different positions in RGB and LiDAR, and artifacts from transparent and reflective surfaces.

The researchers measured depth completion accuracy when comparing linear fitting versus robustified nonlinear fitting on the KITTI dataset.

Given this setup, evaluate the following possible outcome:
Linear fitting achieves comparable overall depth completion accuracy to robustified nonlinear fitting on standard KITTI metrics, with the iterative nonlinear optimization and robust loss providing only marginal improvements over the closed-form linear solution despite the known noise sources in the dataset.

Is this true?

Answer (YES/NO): YES